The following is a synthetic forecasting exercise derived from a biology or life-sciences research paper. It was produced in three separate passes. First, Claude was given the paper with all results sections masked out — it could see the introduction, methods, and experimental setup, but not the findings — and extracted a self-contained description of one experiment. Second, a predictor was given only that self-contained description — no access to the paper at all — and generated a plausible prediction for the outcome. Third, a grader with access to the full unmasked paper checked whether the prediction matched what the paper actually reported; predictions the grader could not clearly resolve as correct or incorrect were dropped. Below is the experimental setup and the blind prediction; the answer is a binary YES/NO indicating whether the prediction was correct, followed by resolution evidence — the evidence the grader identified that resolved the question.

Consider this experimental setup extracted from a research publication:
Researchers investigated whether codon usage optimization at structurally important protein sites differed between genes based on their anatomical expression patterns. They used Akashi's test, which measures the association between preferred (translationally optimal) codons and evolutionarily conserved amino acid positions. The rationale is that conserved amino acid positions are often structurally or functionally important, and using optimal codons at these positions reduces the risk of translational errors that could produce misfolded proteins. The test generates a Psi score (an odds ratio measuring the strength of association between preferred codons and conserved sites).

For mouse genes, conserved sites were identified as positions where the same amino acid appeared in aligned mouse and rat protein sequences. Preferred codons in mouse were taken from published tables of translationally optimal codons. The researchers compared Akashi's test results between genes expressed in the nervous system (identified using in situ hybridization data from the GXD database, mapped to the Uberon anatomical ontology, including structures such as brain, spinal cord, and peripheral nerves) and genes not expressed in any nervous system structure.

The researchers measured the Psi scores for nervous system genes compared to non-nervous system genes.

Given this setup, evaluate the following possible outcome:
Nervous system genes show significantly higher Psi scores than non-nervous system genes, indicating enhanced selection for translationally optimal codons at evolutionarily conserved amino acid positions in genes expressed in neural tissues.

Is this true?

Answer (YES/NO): YES